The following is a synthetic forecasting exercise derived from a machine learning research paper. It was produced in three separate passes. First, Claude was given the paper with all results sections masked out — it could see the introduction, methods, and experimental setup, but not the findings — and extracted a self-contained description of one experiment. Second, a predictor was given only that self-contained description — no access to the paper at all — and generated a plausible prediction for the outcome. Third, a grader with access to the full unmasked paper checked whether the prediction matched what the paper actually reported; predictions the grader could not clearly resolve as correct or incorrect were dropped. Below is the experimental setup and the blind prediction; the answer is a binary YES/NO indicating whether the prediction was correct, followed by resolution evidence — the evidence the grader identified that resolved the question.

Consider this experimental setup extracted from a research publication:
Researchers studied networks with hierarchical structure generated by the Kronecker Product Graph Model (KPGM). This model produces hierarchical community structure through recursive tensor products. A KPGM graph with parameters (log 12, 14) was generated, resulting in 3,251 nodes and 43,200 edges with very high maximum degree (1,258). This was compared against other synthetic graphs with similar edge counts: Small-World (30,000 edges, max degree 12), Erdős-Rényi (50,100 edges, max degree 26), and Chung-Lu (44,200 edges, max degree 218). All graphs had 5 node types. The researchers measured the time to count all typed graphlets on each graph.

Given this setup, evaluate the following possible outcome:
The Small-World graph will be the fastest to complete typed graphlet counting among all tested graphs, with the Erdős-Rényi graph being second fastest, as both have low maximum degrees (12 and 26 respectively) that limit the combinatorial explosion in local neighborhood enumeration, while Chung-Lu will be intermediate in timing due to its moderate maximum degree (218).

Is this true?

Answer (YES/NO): YES